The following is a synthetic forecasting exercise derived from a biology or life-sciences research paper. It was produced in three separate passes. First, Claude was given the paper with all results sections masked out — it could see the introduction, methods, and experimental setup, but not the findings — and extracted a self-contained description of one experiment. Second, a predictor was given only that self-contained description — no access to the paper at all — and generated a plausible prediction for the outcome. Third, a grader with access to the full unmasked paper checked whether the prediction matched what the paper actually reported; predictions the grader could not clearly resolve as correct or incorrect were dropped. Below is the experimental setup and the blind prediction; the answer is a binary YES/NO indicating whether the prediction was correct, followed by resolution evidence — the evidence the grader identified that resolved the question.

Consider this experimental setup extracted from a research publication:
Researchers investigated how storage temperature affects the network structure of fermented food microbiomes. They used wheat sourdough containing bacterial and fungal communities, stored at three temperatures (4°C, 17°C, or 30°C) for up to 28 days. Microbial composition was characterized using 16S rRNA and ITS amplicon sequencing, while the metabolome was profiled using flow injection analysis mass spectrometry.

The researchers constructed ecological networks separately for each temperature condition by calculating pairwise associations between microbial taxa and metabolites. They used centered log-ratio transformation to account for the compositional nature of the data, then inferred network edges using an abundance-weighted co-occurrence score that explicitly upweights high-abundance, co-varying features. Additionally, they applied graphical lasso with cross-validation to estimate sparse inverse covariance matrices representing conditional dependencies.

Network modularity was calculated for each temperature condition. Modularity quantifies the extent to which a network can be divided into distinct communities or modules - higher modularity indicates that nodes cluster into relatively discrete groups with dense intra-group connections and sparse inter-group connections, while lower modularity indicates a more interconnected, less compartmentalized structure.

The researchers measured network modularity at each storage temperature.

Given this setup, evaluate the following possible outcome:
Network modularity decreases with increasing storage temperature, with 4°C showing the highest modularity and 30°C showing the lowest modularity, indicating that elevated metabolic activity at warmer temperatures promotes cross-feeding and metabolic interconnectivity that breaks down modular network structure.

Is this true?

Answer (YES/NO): YES